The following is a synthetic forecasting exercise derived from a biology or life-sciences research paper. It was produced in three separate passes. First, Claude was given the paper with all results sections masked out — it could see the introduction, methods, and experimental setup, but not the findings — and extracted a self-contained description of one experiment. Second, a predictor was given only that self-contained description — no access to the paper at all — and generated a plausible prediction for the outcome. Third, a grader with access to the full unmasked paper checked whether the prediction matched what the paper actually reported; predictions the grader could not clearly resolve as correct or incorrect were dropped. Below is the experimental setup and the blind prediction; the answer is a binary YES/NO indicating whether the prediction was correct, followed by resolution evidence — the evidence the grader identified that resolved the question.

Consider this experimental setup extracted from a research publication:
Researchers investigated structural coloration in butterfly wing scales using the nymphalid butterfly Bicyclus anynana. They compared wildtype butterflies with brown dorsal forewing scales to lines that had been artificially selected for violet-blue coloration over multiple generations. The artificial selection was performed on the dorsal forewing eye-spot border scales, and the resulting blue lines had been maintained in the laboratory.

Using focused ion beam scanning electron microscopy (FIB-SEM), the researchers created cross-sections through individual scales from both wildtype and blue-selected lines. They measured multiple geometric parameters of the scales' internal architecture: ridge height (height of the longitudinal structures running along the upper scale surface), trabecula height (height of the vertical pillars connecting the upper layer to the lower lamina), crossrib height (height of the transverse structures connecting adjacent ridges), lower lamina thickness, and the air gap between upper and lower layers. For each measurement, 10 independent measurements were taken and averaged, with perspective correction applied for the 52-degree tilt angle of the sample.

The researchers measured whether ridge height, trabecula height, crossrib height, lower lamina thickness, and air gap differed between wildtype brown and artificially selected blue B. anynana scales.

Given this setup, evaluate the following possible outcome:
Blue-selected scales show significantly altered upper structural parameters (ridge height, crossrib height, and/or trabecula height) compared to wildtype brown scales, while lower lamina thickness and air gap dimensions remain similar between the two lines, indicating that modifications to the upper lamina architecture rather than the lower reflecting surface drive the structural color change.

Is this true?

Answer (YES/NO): NO